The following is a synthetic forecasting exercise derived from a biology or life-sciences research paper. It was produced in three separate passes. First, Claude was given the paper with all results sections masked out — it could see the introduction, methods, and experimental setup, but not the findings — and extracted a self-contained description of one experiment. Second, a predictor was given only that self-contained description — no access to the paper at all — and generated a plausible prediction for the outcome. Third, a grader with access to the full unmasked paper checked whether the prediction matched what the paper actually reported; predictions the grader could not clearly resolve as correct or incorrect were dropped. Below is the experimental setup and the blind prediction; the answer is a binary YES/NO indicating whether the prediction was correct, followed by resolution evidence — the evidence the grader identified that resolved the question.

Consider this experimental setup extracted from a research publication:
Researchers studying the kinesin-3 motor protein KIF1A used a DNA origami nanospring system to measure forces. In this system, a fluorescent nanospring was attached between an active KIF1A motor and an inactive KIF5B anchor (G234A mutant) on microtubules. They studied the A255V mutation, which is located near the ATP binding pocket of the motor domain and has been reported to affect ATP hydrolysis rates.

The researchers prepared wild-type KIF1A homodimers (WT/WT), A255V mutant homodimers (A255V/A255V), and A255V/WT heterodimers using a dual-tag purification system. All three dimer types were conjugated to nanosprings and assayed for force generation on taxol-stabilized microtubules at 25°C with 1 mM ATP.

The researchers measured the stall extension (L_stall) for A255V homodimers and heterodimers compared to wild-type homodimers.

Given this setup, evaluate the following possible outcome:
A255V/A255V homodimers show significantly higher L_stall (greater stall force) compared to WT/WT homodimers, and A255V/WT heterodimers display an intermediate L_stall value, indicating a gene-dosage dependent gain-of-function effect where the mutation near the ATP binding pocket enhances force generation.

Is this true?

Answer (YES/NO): NO